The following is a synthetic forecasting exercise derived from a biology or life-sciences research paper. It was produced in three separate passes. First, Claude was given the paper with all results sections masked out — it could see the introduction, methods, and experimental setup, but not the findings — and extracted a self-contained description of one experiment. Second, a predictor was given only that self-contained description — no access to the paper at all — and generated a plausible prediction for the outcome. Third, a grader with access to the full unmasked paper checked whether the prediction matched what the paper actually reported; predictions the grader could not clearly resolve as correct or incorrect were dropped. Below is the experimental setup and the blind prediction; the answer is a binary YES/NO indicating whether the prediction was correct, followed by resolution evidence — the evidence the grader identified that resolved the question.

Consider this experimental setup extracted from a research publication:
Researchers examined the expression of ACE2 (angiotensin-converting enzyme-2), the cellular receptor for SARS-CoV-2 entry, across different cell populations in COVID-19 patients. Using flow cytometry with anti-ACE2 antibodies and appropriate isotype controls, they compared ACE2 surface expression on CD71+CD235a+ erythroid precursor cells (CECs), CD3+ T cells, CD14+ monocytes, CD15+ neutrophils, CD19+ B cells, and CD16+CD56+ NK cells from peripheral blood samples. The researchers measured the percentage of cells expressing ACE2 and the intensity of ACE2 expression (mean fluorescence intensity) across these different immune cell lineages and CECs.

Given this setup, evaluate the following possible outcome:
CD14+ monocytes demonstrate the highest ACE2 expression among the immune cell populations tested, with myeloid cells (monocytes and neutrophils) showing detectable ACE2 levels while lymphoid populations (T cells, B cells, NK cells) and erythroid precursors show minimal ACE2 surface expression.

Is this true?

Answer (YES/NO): NO